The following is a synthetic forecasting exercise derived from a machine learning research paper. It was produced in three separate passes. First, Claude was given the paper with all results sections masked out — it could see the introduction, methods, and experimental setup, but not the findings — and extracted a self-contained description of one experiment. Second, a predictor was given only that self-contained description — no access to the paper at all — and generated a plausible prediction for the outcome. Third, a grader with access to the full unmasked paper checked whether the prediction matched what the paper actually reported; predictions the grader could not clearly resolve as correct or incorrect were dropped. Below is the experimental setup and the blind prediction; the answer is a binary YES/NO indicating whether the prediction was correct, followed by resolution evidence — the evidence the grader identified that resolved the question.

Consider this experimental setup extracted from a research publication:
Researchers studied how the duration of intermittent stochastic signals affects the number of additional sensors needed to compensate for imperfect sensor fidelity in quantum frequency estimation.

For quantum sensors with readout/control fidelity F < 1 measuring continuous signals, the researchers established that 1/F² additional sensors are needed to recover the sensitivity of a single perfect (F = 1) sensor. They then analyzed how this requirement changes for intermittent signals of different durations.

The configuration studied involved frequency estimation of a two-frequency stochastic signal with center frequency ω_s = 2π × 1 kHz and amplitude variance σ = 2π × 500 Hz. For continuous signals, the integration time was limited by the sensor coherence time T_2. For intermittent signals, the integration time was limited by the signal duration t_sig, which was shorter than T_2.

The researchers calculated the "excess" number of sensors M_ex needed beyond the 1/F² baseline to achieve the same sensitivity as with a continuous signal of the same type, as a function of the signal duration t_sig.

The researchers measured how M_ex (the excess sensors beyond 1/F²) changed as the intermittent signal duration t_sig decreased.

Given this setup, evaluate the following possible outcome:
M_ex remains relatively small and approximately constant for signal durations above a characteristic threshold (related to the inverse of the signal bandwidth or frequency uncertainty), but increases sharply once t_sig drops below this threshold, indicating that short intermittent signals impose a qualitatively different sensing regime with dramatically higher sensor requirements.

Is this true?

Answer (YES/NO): NO